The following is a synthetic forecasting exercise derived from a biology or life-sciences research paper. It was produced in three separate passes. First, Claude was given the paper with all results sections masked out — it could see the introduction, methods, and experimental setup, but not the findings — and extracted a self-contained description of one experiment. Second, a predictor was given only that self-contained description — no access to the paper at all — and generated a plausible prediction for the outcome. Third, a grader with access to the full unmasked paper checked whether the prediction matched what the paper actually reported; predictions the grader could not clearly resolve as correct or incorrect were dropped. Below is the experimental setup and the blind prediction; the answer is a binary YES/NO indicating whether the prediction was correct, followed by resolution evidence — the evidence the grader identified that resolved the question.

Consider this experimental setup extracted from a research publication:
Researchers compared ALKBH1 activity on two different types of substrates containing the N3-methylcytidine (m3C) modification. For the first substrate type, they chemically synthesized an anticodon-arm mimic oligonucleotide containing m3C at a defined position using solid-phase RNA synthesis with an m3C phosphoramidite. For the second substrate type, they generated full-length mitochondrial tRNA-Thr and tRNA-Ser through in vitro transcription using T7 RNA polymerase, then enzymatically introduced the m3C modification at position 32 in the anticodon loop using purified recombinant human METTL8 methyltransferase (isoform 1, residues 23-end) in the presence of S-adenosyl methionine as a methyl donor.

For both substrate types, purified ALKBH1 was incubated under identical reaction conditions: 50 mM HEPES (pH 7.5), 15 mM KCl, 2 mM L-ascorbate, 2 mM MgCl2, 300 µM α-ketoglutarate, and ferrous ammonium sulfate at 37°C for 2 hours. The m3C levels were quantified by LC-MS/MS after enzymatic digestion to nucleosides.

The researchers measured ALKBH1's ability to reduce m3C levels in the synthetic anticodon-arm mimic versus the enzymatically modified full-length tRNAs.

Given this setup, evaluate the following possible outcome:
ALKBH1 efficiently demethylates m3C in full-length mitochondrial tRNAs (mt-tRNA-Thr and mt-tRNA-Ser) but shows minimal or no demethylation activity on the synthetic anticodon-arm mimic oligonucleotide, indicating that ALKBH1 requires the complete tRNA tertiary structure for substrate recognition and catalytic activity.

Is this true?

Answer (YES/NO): YES